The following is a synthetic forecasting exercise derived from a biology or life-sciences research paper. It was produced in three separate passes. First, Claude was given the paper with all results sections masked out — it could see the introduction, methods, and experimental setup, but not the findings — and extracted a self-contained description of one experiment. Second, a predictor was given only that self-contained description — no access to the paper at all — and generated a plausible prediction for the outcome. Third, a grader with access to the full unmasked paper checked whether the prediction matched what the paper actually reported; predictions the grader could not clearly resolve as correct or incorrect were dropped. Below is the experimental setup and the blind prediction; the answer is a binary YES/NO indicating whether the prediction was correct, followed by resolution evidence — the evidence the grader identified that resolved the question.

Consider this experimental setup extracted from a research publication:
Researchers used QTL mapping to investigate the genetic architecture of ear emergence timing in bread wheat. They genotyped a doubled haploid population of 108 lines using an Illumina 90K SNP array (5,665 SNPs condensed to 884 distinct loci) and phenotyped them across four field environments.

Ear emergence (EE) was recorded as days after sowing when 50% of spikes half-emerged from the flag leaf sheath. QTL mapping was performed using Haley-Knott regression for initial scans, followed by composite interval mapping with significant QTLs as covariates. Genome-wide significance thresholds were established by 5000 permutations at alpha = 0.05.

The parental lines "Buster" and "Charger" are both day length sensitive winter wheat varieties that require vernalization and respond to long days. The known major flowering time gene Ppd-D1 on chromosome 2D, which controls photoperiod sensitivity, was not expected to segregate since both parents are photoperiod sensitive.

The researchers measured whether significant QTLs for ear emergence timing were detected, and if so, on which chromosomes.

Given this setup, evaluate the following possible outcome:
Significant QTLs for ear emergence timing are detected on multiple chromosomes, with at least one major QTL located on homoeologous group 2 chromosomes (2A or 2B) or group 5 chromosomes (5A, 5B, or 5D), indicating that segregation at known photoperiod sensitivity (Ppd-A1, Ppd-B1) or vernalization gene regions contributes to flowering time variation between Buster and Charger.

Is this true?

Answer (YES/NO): NO